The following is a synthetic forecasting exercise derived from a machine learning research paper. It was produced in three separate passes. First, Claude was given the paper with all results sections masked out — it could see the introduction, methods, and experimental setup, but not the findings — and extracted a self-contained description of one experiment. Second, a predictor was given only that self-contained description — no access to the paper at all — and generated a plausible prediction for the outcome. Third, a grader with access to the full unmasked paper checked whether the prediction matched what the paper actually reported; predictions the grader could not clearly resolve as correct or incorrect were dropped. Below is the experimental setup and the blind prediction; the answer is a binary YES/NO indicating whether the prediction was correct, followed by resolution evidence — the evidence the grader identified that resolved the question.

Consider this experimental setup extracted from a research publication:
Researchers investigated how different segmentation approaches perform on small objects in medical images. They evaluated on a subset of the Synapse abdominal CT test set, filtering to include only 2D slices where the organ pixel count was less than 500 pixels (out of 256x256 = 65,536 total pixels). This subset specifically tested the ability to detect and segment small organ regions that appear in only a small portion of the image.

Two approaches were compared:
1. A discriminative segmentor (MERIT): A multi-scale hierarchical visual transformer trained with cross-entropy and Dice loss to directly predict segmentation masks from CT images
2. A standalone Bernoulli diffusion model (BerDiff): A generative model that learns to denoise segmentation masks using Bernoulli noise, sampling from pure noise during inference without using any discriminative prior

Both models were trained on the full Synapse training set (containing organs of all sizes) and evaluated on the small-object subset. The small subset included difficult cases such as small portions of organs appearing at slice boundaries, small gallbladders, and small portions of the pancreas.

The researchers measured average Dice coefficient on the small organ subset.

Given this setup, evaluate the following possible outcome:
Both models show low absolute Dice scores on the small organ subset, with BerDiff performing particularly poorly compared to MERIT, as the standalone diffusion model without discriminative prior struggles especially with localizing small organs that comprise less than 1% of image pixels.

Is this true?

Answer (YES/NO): NO